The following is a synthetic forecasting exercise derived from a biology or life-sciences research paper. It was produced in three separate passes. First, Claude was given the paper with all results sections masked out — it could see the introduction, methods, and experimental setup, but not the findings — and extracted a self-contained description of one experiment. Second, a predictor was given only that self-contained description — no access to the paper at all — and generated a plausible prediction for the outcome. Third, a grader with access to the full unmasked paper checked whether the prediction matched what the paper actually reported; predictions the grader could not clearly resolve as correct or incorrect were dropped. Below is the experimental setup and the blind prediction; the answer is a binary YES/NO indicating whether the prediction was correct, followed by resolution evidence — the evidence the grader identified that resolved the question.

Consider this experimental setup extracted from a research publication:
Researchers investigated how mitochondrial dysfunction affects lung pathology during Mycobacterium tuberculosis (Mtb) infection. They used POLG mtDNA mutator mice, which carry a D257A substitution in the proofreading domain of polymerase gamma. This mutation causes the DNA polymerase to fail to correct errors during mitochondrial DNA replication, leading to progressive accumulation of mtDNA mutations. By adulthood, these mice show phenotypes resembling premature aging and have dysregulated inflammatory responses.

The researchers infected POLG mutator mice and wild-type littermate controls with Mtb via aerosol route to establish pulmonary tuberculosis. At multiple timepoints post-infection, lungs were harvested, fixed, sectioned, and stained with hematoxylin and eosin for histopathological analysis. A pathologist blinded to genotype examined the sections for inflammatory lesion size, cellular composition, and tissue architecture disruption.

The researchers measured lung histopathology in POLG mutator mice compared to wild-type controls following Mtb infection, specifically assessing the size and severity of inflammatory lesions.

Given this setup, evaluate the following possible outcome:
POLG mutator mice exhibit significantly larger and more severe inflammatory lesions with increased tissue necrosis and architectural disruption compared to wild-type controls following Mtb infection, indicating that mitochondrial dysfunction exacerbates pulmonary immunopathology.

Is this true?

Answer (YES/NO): NO